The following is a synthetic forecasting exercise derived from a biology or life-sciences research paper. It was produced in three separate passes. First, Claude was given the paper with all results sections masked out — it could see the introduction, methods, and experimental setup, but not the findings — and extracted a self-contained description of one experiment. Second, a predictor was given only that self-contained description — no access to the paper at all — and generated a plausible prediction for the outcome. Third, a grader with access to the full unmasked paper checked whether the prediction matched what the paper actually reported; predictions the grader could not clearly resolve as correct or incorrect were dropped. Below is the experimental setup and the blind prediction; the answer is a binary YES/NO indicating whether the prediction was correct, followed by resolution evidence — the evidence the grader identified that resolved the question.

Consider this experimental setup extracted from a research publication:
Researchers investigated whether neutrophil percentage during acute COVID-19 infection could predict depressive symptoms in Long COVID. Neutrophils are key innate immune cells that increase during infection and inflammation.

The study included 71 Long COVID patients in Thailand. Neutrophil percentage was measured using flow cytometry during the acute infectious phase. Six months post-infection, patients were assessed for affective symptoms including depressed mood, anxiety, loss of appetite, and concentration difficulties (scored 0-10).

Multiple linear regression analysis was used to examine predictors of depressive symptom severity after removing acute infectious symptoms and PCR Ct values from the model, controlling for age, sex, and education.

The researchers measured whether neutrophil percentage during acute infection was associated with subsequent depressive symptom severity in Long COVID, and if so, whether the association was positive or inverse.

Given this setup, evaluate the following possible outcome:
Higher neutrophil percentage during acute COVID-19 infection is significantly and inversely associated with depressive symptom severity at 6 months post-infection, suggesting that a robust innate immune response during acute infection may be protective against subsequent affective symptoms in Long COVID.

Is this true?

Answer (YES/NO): NO